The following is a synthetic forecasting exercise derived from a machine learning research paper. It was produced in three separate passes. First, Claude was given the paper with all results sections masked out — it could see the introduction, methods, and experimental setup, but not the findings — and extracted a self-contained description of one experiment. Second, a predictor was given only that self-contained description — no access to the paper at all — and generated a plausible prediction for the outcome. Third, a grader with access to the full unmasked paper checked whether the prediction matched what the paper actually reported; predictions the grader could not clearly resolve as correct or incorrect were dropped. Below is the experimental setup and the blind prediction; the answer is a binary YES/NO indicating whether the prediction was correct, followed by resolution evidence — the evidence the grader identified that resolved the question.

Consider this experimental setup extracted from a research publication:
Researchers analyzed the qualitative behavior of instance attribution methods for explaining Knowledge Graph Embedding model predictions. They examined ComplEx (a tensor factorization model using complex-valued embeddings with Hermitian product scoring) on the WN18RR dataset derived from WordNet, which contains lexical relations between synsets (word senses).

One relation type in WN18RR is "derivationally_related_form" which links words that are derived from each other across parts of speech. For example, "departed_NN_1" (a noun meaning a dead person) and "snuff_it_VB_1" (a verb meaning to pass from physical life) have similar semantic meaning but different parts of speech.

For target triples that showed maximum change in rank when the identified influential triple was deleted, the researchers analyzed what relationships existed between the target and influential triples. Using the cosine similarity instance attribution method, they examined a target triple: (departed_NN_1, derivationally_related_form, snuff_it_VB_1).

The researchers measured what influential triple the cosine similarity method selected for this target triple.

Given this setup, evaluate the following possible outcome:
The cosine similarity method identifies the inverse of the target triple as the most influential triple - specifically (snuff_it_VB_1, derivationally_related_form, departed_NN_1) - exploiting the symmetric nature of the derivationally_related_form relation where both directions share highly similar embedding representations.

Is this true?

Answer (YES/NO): YES